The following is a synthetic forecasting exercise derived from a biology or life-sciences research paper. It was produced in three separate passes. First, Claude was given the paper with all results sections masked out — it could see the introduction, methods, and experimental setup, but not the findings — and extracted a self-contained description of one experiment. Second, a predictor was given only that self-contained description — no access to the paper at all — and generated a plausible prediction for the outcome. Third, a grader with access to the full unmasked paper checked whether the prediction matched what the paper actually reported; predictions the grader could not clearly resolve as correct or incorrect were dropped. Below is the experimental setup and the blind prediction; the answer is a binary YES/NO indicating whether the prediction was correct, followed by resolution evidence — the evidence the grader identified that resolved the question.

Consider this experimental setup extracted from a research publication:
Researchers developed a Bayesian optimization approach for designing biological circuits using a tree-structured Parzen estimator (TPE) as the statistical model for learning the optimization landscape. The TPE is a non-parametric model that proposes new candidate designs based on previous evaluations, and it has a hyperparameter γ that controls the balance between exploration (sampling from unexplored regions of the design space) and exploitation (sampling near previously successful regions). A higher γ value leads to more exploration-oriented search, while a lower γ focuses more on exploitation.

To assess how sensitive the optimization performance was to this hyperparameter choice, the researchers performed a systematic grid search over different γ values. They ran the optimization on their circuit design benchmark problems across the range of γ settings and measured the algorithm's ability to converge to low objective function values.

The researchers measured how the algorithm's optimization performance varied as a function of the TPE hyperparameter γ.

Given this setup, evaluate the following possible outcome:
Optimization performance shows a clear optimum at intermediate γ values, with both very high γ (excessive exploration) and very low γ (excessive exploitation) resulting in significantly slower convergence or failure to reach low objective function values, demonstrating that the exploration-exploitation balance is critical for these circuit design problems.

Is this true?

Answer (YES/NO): NO